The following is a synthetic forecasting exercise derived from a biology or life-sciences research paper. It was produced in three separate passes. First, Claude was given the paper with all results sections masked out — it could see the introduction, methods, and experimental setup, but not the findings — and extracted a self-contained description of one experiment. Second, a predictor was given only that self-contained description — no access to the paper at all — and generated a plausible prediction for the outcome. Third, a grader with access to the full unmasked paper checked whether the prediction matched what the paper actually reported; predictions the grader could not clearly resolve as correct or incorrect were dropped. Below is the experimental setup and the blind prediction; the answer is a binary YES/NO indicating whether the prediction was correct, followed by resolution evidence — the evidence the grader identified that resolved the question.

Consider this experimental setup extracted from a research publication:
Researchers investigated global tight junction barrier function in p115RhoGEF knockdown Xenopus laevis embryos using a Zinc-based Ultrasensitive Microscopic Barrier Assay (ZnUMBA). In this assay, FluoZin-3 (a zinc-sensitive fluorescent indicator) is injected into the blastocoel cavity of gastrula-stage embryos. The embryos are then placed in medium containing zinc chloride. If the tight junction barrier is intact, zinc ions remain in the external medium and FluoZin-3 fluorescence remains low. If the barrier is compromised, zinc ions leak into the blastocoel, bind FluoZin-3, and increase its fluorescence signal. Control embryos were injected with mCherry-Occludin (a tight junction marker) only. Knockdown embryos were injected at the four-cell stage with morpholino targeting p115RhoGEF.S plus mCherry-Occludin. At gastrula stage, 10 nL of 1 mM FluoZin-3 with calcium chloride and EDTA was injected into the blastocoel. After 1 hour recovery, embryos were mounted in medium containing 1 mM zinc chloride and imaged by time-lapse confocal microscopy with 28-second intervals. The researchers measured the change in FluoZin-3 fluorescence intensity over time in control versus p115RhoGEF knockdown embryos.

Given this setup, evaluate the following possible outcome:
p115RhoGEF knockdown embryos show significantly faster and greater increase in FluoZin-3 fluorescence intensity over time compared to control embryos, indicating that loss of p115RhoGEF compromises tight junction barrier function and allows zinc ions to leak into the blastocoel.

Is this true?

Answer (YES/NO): YES